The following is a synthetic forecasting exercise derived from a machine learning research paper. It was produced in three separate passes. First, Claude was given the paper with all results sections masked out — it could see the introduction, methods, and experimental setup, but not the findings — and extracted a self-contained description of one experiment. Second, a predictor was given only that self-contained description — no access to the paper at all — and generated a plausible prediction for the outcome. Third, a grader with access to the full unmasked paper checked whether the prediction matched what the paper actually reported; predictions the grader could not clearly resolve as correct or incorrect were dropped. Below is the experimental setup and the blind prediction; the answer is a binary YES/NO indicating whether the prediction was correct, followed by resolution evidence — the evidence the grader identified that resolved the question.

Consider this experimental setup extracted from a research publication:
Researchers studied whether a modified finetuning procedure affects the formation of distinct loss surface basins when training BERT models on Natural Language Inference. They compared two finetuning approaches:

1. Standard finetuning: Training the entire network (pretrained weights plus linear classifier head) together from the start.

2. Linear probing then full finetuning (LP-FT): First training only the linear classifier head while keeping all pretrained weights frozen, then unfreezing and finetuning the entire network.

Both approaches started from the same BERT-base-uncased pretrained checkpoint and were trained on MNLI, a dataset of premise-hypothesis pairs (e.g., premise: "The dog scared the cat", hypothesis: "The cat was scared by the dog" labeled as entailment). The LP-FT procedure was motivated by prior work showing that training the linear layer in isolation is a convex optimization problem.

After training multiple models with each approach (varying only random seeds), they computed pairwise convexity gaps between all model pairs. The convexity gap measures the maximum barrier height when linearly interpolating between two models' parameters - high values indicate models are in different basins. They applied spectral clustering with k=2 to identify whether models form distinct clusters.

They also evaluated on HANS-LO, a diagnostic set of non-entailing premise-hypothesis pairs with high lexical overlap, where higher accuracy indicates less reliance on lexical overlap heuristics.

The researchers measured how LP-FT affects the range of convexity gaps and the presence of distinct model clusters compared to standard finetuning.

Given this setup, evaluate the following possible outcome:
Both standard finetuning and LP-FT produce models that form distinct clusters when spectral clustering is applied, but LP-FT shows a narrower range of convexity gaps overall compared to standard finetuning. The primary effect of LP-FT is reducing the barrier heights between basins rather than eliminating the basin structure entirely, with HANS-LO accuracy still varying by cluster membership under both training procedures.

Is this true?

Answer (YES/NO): NO